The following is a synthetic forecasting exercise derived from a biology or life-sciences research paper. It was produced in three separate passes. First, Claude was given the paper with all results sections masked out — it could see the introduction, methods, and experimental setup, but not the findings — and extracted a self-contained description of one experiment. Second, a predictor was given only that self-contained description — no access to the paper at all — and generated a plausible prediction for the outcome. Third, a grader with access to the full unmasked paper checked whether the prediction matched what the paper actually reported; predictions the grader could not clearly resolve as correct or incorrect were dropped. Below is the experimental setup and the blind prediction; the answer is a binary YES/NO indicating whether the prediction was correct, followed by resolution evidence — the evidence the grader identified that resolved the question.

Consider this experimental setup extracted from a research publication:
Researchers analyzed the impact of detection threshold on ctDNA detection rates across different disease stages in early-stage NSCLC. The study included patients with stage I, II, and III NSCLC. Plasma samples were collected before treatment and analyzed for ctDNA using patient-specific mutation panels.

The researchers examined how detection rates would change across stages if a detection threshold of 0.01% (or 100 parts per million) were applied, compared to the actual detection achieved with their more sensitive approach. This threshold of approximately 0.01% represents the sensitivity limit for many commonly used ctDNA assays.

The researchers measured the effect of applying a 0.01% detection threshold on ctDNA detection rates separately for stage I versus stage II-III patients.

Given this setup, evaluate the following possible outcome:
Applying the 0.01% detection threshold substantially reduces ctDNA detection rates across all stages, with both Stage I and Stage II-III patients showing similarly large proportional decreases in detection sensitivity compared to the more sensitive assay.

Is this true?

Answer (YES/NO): NO